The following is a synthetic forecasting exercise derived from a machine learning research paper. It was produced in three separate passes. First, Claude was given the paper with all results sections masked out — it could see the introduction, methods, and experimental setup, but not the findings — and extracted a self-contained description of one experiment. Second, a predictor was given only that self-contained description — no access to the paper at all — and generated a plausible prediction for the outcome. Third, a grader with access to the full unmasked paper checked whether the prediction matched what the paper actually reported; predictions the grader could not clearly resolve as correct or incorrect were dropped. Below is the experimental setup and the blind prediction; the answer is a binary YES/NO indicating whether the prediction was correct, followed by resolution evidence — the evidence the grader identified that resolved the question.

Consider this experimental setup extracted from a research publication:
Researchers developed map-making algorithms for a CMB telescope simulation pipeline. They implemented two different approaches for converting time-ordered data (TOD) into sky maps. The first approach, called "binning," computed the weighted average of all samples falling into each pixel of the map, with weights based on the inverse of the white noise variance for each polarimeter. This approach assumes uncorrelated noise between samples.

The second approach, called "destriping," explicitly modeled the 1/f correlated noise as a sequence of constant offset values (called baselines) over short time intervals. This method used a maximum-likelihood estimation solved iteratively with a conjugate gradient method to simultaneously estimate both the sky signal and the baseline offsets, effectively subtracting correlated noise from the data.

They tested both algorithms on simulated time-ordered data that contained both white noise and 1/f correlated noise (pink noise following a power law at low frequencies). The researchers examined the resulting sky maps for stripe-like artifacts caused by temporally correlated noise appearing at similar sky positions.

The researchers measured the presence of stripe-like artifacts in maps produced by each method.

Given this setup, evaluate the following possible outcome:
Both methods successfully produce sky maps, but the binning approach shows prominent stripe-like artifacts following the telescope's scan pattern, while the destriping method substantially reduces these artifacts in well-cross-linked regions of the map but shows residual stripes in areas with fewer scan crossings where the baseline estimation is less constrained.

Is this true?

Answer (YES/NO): NO